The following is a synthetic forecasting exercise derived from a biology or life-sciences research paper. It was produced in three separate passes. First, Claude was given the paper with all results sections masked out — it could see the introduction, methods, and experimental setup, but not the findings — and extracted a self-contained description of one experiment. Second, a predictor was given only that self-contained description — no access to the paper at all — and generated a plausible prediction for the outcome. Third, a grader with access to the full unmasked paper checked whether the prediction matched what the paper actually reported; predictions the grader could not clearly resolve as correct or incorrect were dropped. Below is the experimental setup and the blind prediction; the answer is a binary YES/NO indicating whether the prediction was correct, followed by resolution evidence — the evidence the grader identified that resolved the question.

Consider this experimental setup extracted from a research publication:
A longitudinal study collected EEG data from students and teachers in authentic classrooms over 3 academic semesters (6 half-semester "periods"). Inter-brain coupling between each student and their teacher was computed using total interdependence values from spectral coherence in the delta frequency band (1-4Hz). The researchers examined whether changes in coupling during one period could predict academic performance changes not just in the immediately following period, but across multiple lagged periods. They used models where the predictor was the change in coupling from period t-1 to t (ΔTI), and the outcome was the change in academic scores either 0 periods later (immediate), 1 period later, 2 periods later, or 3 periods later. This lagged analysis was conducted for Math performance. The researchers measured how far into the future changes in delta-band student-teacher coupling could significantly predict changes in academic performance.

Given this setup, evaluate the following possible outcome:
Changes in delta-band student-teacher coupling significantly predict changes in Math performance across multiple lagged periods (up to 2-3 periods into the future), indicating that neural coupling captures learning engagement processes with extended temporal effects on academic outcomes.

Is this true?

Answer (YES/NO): NO